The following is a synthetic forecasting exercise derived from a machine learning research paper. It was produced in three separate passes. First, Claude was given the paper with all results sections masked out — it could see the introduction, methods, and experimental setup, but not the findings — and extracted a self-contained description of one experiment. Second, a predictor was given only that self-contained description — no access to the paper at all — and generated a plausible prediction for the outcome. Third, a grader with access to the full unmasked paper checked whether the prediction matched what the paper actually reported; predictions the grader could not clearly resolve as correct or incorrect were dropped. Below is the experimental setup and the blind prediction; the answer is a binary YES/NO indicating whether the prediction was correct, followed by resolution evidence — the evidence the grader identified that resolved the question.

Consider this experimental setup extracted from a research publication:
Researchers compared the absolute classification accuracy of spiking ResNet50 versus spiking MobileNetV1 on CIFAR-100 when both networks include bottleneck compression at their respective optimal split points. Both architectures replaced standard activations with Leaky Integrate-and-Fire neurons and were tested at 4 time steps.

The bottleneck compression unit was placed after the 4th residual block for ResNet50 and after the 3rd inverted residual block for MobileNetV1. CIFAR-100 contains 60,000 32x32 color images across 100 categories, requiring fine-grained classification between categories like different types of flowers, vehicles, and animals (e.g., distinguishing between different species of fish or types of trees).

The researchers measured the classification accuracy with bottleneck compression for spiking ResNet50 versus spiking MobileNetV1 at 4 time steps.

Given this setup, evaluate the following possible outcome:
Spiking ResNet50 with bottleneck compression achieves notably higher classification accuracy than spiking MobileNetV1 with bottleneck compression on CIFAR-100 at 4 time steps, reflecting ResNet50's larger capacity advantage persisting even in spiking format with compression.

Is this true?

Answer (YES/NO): NO